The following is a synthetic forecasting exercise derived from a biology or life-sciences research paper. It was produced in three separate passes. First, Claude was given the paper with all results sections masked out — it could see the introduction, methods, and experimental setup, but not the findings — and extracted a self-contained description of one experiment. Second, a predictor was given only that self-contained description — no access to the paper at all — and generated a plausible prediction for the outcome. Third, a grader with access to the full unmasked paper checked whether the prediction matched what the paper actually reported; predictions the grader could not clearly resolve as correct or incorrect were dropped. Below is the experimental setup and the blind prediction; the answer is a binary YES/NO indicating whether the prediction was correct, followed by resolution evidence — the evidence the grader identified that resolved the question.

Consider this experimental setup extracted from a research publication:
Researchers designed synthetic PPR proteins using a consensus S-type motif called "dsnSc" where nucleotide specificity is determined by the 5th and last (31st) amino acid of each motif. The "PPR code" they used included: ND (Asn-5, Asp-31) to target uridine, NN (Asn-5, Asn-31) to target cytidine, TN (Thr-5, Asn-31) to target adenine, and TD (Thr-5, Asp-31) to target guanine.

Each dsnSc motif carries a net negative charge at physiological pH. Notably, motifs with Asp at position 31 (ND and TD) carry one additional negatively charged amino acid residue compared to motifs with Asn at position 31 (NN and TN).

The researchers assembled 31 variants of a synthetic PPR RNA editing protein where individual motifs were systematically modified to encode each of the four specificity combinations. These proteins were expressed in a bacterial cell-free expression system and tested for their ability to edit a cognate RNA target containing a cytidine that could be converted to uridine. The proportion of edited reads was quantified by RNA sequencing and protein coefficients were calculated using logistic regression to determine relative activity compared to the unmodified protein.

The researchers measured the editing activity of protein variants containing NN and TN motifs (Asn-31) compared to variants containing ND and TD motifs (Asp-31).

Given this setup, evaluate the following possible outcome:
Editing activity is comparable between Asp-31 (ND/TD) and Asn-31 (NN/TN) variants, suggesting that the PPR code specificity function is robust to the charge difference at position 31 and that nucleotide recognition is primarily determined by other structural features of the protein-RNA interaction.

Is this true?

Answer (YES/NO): NO